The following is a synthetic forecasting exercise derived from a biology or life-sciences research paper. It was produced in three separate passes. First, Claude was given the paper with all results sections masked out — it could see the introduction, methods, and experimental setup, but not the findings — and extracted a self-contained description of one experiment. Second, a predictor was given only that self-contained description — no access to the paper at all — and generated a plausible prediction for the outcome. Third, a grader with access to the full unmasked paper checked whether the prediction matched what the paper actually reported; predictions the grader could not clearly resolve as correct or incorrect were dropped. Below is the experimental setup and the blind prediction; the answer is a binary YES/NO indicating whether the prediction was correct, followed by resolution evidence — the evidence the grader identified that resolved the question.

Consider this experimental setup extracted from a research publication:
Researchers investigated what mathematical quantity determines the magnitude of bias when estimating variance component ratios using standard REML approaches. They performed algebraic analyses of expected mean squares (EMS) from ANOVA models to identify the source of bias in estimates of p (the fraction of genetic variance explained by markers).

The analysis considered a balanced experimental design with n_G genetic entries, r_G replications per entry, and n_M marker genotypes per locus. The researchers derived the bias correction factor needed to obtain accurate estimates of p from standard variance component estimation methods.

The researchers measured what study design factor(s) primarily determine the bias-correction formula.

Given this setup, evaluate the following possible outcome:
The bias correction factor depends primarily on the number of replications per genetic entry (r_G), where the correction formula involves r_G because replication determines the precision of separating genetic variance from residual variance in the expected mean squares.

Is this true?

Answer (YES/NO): NO